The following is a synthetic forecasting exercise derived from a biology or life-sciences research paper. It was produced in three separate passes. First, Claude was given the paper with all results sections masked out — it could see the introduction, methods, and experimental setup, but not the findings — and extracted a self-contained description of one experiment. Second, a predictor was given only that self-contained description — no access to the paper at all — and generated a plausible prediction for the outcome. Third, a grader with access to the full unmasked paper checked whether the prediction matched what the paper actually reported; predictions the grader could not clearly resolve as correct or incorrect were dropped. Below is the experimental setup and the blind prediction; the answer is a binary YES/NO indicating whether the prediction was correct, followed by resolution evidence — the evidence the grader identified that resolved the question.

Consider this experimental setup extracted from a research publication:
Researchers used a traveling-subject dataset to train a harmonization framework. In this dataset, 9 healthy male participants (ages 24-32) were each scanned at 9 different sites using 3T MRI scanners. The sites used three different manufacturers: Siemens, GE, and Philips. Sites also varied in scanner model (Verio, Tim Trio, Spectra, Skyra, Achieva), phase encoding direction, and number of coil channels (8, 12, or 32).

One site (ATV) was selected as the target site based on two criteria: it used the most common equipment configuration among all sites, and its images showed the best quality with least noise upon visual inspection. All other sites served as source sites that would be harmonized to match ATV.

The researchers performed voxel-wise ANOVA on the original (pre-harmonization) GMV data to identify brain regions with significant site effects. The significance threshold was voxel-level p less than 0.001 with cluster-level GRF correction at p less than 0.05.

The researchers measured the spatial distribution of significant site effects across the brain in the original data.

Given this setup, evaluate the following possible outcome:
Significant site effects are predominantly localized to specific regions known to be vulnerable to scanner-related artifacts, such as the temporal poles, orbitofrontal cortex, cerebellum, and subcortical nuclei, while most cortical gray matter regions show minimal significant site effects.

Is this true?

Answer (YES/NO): NO